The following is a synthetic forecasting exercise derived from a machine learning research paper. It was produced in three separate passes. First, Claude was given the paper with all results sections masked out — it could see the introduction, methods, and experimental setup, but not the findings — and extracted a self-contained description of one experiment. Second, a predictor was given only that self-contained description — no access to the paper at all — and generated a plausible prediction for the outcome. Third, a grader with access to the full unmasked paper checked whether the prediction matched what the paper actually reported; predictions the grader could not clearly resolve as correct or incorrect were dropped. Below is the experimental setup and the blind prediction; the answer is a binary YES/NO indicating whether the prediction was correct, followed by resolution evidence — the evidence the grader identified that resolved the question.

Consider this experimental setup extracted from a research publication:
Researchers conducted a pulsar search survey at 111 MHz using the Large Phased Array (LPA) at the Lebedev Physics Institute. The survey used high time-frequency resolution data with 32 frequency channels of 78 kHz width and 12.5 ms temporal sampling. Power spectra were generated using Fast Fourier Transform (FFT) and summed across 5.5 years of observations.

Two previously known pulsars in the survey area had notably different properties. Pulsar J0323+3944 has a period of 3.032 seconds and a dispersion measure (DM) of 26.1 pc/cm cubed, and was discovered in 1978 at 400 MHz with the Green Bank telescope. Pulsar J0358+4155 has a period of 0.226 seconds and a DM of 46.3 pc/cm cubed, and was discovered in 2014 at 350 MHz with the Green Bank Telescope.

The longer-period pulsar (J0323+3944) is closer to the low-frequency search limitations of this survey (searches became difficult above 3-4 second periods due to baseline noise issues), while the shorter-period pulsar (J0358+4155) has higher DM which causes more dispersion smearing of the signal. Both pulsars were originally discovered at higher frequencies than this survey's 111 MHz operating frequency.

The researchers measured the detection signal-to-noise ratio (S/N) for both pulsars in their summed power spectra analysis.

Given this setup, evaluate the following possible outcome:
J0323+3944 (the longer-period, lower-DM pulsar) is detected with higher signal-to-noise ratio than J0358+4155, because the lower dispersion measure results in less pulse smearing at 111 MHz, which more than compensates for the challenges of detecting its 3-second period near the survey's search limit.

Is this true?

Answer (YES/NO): YES